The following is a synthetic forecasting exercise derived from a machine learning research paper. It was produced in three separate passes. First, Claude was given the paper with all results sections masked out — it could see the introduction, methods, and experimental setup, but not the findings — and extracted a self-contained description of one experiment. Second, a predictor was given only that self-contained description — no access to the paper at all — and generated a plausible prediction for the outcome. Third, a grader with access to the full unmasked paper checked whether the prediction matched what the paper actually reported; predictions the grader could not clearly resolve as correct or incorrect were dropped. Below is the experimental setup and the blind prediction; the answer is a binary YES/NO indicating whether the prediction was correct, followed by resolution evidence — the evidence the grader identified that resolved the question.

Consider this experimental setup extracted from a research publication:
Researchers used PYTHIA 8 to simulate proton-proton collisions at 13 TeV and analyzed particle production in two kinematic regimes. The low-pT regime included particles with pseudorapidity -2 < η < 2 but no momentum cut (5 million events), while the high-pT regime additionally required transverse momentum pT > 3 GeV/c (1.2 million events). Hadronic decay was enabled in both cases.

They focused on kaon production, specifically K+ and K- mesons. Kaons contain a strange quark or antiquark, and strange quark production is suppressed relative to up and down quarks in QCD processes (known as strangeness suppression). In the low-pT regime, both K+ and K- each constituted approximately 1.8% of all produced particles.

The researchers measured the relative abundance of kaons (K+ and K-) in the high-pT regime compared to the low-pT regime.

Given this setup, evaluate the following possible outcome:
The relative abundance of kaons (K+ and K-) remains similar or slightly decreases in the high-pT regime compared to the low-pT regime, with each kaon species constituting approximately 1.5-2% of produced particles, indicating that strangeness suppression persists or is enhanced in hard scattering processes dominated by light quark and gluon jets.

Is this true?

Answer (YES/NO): NO